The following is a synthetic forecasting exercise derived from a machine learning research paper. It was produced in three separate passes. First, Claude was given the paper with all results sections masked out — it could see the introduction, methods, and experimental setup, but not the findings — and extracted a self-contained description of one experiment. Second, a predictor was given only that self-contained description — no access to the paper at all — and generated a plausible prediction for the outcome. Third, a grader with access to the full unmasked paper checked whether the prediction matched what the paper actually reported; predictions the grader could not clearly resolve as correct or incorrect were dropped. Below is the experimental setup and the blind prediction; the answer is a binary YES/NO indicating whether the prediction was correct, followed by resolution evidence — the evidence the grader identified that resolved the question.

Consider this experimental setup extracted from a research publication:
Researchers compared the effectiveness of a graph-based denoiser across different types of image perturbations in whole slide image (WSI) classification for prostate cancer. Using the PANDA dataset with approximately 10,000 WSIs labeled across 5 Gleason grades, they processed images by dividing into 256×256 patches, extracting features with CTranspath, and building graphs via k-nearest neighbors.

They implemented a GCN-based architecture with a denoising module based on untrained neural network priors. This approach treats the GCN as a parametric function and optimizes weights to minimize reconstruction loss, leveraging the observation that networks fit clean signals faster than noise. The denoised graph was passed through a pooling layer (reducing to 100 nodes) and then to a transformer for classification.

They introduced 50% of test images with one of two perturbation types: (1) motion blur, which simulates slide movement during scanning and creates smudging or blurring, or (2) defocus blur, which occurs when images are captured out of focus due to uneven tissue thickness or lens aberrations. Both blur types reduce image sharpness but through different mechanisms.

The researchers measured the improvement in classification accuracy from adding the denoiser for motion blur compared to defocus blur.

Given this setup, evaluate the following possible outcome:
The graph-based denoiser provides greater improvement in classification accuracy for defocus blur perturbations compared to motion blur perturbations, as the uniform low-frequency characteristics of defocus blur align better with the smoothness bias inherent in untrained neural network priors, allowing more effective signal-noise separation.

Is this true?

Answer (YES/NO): NO